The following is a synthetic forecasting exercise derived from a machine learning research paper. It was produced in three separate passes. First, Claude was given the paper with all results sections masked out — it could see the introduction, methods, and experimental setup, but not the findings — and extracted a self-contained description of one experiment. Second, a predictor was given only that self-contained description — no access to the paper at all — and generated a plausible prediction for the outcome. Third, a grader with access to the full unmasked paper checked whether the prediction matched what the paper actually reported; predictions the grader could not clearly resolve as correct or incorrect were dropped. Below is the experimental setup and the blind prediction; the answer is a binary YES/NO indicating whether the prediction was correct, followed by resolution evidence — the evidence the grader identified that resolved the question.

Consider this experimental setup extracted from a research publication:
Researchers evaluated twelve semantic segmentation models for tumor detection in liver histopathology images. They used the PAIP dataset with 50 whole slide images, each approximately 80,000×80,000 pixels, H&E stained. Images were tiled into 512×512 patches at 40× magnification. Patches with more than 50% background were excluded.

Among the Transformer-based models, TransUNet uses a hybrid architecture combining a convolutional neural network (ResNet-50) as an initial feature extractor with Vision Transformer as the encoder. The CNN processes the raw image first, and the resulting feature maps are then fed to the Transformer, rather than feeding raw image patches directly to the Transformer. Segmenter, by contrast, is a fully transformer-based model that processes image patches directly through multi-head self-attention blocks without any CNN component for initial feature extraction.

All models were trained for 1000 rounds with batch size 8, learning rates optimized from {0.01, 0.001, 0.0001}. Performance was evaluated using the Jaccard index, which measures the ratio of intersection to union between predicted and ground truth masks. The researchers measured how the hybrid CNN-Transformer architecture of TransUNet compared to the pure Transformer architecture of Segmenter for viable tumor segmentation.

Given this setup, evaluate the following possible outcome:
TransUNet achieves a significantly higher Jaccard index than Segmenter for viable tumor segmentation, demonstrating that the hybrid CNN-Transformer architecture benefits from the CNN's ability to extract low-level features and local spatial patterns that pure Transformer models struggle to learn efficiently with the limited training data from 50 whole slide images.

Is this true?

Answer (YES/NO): NO